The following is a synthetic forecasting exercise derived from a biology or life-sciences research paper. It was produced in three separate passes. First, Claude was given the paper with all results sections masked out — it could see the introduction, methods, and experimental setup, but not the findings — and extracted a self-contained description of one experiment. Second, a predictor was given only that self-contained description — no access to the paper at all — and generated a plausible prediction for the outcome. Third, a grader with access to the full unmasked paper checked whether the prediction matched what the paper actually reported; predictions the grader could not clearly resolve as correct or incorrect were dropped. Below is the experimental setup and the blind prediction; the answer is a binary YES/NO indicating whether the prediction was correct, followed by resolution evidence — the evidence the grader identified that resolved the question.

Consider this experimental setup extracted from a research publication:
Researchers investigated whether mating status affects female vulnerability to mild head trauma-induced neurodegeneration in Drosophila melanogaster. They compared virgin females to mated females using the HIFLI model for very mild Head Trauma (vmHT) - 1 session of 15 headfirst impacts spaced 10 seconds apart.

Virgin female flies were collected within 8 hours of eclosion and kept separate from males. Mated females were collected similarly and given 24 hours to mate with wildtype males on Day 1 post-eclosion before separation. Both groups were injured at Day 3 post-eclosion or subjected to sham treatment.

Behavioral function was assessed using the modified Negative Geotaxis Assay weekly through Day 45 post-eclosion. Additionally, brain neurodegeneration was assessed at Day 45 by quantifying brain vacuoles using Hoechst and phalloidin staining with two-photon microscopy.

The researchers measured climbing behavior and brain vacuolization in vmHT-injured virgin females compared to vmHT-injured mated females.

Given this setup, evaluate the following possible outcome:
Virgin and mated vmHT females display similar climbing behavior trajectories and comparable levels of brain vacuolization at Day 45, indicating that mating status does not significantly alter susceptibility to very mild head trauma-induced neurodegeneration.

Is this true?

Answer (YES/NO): NO